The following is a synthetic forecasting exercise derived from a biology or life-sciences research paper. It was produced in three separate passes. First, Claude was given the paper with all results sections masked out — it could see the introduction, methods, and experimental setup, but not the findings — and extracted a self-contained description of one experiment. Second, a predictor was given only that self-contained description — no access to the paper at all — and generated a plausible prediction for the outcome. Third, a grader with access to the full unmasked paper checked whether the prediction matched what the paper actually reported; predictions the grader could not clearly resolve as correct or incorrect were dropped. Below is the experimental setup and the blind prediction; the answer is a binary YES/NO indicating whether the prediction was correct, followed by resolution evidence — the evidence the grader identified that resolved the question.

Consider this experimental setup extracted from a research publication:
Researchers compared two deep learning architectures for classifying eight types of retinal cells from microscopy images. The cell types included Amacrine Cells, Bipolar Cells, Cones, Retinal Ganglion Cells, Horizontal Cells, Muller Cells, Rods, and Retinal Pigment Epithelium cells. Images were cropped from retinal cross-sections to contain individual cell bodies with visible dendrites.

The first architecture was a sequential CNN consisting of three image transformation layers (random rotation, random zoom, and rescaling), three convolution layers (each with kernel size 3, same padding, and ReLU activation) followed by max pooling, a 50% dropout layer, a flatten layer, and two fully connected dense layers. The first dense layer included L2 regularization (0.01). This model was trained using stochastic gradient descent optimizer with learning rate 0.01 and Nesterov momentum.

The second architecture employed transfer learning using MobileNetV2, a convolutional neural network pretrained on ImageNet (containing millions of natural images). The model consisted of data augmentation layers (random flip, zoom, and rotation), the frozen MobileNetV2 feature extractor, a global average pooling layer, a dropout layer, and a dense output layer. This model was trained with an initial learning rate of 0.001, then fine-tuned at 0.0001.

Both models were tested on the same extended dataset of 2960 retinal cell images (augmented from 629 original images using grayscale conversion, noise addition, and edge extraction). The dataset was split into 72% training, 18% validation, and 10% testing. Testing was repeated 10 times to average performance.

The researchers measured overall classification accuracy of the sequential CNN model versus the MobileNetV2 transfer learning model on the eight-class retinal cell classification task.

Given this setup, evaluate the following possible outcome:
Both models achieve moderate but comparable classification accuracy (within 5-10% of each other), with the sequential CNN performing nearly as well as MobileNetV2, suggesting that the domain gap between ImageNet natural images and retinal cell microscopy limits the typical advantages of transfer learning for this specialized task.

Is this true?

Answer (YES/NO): NO